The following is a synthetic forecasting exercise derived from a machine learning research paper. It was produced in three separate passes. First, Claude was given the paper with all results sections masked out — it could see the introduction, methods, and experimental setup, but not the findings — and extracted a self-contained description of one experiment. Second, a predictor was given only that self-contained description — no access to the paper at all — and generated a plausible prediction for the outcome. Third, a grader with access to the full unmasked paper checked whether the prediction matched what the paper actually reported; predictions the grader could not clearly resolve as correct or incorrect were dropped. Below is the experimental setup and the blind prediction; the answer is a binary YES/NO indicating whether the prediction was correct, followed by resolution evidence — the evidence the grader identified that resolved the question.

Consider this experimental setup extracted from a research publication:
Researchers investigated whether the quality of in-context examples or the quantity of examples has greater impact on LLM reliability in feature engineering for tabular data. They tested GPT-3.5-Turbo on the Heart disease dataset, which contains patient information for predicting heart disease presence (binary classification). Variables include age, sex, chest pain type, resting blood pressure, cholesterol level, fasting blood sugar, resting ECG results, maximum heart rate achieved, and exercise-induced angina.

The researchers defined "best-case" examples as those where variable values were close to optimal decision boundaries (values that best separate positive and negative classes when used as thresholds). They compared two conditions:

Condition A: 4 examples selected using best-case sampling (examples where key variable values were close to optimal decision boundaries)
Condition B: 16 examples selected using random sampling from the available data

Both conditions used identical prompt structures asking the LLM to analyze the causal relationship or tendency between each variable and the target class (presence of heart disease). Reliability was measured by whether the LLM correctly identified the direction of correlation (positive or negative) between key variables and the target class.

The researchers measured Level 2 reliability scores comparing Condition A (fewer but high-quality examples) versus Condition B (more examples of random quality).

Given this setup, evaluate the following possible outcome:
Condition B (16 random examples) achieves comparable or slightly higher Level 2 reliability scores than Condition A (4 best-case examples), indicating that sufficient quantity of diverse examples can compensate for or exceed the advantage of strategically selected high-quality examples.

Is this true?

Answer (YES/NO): NO